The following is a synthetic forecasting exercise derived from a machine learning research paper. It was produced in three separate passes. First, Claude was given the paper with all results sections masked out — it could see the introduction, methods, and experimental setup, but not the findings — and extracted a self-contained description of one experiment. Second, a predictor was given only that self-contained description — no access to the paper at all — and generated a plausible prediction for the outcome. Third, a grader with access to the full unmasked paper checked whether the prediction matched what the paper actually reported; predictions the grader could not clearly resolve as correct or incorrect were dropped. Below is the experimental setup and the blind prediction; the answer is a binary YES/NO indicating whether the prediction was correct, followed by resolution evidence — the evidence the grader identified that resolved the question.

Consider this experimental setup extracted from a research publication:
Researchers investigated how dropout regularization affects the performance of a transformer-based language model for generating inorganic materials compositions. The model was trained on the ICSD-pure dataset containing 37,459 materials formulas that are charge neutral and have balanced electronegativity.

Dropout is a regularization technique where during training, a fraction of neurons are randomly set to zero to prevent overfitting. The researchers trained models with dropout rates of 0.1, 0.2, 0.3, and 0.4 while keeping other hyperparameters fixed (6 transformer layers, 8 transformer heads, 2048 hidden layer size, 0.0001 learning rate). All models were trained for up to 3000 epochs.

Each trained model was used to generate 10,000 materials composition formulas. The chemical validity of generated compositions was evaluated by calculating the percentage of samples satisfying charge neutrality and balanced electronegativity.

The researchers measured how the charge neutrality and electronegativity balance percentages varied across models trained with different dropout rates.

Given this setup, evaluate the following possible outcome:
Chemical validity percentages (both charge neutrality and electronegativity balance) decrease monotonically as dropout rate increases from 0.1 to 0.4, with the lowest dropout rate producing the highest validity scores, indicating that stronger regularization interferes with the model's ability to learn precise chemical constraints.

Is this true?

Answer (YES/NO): NO